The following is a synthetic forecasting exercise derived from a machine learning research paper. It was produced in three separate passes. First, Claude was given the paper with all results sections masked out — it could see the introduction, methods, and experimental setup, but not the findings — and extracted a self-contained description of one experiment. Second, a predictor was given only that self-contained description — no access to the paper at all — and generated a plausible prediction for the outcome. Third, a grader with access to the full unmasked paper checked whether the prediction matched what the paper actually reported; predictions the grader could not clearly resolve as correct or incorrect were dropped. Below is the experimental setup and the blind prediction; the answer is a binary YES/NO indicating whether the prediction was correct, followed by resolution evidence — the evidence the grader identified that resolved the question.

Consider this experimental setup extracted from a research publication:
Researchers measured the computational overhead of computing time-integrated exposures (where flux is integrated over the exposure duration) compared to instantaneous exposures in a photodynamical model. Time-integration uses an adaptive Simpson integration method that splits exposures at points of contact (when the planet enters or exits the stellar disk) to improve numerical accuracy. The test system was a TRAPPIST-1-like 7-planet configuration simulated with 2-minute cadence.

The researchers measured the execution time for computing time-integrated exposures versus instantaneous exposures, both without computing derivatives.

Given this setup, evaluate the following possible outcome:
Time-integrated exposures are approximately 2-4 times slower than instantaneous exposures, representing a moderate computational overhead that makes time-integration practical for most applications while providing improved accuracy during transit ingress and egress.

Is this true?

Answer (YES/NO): NO